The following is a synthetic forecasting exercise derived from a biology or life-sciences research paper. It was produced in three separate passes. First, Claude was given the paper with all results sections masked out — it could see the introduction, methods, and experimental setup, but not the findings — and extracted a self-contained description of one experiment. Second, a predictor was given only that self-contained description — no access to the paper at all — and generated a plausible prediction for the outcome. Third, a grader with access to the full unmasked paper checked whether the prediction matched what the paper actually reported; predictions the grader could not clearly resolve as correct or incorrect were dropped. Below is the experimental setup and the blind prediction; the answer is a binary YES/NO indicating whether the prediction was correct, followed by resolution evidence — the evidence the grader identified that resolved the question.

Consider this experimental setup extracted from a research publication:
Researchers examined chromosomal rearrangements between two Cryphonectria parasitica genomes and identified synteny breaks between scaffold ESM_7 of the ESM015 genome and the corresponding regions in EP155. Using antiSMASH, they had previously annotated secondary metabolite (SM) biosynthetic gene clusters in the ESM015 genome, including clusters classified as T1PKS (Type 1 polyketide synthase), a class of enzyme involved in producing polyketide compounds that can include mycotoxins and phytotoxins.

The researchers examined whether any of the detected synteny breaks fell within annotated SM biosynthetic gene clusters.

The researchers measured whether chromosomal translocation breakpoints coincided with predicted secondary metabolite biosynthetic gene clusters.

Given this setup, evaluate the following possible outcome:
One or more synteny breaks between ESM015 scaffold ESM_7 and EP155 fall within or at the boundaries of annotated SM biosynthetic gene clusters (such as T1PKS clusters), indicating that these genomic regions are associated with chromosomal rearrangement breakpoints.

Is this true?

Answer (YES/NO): YES